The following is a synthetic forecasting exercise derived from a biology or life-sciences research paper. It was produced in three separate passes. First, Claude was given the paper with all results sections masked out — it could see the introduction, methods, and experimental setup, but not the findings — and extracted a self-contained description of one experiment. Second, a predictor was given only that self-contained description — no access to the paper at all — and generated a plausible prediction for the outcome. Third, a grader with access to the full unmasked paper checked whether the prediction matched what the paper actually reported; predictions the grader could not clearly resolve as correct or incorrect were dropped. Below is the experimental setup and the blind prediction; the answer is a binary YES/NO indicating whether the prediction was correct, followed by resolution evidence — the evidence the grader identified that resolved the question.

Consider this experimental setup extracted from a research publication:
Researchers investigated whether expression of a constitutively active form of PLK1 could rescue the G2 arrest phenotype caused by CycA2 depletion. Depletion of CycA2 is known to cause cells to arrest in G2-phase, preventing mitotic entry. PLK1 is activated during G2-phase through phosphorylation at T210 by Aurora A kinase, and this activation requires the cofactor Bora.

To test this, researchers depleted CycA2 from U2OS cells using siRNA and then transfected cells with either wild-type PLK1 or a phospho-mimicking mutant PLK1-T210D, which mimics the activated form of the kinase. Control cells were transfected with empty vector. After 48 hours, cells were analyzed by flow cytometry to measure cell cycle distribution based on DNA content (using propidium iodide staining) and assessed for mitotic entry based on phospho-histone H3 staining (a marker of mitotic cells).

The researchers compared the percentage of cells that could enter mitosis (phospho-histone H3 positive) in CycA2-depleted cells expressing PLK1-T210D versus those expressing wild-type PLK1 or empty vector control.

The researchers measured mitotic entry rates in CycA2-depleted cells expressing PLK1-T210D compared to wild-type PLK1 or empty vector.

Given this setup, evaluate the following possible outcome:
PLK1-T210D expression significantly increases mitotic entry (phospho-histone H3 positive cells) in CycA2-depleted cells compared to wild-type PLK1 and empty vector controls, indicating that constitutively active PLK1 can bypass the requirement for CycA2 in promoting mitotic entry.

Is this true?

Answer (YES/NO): NO